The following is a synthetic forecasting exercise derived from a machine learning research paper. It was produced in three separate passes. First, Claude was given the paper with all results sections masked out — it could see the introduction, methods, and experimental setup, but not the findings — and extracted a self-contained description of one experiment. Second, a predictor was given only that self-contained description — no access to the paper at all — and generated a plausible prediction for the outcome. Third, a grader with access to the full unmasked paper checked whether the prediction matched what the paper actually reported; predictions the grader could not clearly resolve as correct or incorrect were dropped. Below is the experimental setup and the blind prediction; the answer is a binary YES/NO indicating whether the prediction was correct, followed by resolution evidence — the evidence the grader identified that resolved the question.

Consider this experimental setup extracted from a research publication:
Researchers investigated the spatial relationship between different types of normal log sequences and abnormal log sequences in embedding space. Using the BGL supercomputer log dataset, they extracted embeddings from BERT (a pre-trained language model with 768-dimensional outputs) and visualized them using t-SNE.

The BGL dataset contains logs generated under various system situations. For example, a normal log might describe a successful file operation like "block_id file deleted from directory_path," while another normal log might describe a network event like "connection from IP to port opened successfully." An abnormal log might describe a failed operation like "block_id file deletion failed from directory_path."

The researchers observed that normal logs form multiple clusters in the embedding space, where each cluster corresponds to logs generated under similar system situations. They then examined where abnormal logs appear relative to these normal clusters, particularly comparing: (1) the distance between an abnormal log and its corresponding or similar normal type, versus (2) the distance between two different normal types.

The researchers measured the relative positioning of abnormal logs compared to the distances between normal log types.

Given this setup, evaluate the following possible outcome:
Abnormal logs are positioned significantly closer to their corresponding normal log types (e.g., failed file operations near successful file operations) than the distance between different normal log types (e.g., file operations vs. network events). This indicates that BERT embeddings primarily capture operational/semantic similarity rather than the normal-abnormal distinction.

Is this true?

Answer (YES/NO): YES